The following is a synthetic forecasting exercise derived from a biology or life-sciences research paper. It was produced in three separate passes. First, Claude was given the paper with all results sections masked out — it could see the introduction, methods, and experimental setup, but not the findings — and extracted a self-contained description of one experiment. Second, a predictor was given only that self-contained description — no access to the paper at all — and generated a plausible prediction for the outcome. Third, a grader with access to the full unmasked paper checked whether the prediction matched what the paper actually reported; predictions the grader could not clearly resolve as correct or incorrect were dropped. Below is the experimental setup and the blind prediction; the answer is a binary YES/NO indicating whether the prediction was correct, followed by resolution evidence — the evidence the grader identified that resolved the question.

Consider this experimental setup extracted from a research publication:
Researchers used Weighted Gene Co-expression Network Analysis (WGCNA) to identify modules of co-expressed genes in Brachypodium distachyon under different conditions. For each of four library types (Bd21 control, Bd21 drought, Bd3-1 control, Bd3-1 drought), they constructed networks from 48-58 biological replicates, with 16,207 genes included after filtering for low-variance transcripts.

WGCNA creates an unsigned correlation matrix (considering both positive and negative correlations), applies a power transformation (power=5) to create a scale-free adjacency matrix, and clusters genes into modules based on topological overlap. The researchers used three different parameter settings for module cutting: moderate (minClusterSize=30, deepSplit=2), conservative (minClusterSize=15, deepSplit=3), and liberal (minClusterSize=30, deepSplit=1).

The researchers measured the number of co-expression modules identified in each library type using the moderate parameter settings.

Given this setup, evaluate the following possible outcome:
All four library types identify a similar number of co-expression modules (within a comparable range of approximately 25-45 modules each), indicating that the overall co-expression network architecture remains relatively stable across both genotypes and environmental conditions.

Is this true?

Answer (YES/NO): NO